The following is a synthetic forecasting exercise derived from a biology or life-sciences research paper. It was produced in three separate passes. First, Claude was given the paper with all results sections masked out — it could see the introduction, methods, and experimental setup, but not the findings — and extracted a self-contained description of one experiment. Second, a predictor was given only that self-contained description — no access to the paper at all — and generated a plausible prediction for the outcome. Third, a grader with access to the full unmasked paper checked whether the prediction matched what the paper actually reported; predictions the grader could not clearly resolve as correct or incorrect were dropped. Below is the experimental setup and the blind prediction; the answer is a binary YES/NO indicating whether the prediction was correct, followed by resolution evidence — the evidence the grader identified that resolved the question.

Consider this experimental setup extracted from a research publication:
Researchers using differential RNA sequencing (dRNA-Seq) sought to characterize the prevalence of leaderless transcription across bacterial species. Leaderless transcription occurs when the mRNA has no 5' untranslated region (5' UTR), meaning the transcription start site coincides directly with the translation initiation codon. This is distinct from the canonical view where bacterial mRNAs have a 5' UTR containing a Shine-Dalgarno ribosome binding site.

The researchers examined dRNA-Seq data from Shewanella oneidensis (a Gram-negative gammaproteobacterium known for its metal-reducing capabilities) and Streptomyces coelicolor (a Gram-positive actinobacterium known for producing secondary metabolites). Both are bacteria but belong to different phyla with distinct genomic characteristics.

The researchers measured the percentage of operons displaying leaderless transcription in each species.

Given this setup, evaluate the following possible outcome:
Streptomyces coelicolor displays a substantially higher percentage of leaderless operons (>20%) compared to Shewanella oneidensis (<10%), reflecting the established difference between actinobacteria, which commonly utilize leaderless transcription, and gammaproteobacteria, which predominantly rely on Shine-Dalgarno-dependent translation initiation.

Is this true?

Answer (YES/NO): YES